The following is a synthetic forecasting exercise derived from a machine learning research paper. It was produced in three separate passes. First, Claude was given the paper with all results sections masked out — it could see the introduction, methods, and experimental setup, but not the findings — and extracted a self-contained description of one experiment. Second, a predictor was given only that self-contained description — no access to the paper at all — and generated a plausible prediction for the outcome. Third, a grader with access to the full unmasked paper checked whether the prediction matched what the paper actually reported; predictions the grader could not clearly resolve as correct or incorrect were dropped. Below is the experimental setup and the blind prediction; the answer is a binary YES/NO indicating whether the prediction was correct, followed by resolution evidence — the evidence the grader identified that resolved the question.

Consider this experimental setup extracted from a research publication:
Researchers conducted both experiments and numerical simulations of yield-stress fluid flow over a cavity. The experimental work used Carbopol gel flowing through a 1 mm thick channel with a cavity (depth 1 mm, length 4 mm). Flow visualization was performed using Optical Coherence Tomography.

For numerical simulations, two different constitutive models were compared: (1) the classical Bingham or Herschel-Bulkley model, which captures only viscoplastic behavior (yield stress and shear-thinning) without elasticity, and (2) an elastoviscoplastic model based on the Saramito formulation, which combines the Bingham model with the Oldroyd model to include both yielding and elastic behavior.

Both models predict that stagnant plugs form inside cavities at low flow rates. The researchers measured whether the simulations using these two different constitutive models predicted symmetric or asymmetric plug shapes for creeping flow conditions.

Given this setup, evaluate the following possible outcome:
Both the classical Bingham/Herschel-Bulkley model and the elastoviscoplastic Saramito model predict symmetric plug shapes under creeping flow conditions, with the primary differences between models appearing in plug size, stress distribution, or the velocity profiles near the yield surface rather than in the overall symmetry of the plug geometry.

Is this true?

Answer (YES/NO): NO